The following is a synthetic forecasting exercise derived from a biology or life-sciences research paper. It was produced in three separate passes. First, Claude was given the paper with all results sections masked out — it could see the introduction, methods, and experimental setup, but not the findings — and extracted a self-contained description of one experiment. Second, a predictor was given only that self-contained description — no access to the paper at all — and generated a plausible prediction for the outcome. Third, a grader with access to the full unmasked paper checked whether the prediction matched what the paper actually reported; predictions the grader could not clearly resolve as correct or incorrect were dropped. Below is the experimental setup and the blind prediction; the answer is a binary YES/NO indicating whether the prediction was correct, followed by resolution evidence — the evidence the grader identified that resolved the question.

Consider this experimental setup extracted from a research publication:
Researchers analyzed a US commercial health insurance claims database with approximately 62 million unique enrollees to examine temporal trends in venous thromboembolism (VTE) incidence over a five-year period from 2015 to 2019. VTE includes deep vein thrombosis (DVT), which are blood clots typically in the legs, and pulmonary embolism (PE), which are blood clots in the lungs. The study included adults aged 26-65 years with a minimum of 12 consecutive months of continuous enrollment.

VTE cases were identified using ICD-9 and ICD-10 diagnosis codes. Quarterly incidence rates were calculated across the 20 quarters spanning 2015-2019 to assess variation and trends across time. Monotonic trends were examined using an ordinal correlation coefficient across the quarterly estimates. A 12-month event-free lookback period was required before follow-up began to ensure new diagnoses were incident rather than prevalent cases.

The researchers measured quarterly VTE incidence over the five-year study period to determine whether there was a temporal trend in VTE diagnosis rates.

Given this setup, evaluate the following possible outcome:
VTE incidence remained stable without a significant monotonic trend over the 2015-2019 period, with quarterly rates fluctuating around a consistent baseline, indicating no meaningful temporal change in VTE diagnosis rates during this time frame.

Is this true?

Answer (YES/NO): NO